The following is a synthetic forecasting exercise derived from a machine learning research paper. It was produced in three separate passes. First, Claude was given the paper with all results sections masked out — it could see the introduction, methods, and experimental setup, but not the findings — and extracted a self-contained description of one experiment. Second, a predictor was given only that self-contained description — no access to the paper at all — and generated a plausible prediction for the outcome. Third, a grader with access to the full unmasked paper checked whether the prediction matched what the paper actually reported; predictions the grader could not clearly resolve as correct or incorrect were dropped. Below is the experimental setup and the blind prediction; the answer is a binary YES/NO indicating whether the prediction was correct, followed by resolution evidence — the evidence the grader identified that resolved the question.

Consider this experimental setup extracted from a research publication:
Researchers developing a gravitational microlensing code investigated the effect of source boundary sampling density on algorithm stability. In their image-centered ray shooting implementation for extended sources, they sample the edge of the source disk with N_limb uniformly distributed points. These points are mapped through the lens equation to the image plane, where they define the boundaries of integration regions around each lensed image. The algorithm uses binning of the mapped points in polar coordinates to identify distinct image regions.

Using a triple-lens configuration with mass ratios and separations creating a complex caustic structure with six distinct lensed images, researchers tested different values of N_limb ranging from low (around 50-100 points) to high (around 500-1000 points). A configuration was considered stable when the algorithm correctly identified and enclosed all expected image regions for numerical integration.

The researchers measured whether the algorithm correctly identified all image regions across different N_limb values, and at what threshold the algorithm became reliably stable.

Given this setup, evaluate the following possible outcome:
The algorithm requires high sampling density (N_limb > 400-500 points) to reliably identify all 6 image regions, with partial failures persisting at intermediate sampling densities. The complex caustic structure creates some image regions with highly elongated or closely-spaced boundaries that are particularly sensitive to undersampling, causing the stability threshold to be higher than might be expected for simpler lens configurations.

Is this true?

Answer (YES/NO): YES